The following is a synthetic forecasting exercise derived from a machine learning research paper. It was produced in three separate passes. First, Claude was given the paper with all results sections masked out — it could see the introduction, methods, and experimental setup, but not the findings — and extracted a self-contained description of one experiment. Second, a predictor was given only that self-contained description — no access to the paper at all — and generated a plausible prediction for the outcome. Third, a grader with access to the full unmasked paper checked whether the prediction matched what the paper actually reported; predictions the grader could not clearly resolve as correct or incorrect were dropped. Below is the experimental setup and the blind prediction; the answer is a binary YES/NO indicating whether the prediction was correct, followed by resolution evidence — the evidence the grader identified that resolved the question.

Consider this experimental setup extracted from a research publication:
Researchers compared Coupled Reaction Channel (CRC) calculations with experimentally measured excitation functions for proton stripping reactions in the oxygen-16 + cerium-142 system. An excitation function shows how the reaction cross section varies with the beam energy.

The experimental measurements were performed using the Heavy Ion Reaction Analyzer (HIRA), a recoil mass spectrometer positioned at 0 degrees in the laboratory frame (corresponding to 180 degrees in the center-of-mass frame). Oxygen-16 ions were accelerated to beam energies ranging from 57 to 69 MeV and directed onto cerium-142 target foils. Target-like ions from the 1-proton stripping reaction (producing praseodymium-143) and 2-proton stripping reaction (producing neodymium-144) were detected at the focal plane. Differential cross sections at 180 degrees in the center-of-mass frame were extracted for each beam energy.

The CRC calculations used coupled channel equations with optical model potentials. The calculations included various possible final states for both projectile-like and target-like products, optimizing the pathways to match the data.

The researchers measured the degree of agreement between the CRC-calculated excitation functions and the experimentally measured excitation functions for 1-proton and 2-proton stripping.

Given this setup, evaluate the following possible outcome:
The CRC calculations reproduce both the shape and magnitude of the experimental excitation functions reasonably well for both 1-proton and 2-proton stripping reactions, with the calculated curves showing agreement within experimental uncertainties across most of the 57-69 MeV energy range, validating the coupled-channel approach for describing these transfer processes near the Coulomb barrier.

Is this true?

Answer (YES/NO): NO